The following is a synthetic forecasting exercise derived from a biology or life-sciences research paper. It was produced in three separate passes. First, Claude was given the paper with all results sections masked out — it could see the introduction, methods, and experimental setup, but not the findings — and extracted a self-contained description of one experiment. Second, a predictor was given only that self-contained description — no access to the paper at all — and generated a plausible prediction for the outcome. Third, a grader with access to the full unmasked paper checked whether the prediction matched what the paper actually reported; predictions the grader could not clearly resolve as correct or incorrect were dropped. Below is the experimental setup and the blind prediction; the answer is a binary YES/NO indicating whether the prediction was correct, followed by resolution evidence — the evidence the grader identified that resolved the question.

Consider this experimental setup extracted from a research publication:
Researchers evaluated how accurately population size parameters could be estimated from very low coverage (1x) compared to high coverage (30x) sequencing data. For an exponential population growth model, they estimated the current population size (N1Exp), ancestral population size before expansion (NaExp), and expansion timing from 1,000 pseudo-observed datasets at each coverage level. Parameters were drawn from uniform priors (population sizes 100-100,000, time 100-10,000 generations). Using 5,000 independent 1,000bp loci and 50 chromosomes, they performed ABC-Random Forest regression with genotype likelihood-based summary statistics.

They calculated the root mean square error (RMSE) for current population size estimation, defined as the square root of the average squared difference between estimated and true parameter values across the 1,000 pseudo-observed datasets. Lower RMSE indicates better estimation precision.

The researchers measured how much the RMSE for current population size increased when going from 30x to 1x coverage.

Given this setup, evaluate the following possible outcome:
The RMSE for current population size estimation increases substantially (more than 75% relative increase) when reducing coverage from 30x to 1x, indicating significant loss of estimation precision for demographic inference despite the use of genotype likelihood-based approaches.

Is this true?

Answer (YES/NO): NO